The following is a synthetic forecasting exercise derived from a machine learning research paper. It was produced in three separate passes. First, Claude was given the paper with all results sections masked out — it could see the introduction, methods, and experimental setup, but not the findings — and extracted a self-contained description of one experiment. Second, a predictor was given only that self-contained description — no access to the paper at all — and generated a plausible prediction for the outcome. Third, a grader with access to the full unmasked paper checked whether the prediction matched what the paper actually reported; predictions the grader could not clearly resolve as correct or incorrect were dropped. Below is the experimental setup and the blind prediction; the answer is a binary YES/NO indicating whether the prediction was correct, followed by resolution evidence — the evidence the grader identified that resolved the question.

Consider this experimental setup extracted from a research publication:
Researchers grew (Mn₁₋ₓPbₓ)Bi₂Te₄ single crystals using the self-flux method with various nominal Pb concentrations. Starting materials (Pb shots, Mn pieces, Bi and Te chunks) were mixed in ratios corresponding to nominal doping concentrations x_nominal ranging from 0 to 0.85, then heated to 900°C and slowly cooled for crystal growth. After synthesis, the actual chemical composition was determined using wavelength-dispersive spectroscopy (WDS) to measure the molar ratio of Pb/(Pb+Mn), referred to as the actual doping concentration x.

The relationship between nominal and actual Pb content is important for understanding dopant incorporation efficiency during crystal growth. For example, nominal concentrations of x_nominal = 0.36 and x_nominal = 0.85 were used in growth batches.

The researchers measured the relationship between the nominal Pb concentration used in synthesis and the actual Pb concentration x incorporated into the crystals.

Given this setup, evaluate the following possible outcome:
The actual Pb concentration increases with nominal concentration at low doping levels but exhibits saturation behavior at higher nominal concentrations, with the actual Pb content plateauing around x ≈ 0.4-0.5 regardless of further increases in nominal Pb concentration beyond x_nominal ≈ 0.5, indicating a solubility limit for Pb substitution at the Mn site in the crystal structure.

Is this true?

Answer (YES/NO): NO